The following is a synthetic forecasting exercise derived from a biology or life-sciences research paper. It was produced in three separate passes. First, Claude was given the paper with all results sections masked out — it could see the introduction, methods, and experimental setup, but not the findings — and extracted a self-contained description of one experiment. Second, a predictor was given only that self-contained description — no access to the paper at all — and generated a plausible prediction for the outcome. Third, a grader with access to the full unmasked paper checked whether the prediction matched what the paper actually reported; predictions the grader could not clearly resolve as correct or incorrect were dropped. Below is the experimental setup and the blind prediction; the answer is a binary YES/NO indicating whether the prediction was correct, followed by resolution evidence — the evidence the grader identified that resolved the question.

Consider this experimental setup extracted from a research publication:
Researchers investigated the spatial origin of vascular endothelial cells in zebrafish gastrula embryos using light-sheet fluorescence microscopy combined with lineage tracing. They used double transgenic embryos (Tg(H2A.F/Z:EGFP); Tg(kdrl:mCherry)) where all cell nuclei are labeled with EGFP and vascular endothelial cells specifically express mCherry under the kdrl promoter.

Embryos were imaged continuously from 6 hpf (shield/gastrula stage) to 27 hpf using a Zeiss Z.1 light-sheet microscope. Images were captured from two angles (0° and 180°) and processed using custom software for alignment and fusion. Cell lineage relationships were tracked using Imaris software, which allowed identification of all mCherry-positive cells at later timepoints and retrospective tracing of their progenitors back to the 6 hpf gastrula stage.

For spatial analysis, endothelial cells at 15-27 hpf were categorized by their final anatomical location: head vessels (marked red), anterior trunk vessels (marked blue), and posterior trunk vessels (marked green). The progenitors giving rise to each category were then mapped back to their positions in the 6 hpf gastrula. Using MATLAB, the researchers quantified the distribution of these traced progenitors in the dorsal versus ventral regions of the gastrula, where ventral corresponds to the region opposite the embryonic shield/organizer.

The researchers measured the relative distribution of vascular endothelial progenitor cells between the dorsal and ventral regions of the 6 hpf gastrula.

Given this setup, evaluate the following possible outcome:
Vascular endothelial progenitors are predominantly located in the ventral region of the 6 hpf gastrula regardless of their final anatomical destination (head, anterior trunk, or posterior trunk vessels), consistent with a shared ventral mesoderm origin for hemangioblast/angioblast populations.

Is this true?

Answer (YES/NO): NO